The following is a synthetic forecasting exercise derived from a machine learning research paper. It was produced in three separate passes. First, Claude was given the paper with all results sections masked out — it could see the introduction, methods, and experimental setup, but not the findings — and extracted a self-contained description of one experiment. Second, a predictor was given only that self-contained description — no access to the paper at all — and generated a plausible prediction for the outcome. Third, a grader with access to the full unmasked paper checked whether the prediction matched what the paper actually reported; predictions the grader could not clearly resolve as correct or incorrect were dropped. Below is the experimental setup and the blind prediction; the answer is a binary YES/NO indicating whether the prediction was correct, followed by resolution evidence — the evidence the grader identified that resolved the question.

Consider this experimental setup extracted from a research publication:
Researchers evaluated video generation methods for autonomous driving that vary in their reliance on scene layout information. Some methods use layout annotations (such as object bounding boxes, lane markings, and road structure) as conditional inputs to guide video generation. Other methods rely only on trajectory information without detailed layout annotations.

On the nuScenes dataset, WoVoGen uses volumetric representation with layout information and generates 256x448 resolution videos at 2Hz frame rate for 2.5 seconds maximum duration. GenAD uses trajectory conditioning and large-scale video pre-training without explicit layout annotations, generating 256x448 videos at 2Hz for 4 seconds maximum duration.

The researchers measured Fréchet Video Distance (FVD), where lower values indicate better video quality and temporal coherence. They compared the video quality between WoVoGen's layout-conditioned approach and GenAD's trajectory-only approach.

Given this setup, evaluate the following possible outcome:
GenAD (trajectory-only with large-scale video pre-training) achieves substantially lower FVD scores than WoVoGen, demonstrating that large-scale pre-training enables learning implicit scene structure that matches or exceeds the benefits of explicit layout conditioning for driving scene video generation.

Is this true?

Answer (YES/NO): YES